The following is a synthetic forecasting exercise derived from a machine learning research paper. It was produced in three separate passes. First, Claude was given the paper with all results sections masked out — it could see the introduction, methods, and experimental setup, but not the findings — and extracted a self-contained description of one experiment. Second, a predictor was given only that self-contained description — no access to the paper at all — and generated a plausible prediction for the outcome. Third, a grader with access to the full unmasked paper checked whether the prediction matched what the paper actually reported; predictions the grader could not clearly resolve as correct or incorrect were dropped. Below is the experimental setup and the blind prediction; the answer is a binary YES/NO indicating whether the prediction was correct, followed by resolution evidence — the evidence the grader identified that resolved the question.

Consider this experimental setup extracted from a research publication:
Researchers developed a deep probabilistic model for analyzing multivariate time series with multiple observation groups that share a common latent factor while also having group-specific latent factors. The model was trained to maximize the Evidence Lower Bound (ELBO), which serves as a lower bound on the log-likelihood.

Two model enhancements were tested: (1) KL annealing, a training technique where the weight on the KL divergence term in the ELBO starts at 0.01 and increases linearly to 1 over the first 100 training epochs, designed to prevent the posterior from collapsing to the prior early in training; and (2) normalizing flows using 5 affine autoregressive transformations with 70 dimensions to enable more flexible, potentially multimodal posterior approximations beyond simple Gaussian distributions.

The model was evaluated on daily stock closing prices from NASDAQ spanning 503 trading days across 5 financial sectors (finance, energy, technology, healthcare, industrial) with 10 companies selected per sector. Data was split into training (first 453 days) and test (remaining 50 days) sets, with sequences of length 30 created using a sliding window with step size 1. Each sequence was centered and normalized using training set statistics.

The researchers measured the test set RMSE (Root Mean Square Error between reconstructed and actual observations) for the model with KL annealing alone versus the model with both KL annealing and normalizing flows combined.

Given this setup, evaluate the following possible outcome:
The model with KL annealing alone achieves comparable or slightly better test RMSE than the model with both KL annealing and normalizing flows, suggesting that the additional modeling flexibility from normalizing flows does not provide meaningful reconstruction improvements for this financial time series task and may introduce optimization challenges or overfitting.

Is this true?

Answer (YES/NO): YES